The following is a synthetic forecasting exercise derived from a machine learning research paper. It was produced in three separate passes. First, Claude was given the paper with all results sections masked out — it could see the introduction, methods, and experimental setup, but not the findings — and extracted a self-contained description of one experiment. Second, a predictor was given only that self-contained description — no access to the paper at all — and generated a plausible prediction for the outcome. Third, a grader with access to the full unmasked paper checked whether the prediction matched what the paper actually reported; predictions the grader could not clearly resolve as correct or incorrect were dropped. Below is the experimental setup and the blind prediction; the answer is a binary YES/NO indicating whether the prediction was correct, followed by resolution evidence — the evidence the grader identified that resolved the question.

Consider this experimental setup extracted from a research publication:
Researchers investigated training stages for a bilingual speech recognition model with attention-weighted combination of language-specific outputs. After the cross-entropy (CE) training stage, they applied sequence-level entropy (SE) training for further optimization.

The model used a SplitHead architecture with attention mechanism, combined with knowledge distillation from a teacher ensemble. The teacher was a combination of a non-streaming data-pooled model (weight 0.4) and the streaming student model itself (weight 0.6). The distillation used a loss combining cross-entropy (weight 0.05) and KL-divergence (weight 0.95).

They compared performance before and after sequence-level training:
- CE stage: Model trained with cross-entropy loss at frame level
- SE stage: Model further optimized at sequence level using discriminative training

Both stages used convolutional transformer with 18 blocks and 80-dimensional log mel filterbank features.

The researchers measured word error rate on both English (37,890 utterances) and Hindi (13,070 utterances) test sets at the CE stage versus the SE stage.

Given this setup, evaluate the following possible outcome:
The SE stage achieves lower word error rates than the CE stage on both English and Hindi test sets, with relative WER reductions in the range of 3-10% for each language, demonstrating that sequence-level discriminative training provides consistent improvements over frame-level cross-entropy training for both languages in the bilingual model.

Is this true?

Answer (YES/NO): NO